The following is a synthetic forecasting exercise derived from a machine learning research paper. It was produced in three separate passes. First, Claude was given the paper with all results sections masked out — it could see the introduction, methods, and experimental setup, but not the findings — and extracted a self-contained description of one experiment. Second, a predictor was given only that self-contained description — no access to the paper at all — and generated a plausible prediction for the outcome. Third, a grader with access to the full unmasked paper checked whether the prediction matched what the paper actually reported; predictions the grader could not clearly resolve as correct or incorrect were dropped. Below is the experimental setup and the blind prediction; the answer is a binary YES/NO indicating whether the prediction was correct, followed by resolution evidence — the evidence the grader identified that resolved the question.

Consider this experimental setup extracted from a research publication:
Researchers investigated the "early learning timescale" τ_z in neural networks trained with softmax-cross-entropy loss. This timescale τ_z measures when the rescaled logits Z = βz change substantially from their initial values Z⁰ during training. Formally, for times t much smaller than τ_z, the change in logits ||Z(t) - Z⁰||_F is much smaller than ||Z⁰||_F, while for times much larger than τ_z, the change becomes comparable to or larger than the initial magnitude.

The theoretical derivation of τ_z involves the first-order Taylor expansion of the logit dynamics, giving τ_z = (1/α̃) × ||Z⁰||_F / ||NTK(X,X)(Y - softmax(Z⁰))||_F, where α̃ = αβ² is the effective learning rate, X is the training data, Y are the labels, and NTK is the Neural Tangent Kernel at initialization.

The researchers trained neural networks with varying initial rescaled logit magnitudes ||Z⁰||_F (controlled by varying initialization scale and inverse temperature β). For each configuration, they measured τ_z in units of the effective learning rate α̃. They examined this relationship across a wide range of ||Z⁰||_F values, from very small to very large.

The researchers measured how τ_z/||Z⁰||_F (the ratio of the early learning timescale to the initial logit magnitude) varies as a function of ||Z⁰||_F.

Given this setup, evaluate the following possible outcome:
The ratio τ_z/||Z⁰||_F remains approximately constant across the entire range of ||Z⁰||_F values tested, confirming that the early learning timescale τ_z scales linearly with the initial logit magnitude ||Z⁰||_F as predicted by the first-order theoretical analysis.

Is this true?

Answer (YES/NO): NO